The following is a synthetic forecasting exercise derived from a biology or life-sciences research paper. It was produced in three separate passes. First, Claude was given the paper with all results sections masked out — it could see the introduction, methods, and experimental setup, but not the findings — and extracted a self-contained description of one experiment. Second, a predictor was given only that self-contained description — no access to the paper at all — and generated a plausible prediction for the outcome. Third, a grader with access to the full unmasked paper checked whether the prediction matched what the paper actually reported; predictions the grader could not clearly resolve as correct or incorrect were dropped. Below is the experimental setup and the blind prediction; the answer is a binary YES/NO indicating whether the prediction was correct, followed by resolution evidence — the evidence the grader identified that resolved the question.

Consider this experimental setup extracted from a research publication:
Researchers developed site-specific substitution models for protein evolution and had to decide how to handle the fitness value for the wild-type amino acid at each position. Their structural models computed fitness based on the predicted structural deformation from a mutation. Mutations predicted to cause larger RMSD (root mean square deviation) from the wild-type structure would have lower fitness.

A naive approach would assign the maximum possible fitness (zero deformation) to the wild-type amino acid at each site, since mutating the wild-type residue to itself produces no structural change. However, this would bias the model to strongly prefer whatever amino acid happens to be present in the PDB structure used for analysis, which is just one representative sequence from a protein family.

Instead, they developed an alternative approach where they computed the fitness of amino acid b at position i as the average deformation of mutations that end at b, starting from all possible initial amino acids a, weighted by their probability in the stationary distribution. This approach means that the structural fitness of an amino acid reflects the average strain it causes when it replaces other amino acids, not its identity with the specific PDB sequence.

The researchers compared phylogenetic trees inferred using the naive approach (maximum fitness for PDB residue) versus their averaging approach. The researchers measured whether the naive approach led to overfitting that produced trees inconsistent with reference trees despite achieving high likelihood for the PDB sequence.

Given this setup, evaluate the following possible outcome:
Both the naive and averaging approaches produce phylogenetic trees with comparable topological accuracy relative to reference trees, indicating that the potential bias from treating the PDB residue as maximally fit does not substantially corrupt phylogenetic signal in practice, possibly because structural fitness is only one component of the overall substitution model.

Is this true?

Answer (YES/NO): NO